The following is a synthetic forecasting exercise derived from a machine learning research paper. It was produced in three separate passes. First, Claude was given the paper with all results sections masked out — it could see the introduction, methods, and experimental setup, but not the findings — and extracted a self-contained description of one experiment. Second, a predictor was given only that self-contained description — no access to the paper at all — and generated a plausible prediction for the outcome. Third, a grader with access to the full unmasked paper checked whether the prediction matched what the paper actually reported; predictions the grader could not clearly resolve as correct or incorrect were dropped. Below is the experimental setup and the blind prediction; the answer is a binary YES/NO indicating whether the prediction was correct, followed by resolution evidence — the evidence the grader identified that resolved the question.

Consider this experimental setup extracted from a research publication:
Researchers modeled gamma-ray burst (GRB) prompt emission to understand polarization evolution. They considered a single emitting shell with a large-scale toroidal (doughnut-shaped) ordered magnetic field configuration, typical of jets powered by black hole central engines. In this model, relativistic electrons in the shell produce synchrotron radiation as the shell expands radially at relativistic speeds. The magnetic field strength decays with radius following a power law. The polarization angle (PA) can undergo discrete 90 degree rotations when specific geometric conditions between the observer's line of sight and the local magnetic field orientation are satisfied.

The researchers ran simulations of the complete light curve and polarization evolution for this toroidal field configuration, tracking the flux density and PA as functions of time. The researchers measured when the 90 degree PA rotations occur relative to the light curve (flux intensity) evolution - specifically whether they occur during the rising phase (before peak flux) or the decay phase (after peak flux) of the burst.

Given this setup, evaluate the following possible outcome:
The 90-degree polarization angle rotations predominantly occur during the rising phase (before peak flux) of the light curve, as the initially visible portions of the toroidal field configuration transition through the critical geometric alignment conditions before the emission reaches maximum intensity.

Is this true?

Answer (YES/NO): NO